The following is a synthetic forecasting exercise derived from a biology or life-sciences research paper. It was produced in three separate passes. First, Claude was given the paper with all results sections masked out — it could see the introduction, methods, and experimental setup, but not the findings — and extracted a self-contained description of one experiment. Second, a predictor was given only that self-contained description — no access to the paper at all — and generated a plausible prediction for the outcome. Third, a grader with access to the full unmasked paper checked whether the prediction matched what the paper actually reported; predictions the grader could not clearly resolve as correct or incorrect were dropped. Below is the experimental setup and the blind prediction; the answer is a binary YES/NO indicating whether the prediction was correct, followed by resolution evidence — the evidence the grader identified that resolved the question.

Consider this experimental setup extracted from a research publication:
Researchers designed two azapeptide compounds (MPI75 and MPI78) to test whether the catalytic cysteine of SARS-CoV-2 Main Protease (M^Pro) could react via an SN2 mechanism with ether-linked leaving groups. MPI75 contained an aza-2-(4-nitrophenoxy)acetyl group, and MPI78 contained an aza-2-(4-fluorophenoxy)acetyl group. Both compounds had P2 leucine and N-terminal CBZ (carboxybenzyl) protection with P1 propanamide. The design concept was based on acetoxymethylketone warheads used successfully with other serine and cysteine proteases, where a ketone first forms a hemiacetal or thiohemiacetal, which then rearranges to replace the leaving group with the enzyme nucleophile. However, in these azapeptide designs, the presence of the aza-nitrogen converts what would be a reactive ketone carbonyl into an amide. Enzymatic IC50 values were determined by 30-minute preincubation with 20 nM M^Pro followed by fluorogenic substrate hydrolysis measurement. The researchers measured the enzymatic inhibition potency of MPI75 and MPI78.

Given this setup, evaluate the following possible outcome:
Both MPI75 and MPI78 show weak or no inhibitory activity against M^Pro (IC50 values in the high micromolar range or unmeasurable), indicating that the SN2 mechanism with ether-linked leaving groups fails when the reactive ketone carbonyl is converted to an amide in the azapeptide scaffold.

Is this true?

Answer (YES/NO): YES